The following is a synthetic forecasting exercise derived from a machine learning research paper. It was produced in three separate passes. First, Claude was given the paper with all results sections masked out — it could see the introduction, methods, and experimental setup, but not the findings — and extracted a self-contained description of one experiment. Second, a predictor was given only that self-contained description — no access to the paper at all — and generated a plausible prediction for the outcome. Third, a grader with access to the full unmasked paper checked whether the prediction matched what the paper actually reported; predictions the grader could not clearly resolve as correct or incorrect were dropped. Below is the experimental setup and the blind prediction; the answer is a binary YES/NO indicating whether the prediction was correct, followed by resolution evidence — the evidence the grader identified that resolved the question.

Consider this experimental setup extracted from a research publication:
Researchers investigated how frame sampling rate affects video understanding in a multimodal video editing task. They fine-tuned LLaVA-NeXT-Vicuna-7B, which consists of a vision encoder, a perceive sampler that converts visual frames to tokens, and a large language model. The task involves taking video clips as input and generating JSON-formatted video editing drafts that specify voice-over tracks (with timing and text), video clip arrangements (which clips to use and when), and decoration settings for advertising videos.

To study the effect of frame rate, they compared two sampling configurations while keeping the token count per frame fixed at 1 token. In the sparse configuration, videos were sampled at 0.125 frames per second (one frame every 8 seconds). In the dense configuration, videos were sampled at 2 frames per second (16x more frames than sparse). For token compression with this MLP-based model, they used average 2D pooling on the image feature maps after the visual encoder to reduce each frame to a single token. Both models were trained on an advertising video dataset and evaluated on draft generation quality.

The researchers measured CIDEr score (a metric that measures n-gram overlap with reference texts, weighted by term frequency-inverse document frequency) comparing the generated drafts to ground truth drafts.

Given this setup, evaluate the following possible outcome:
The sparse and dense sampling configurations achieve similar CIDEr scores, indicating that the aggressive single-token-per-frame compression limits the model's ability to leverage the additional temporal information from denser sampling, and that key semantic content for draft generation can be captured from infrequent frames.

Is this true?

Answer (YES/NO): YES